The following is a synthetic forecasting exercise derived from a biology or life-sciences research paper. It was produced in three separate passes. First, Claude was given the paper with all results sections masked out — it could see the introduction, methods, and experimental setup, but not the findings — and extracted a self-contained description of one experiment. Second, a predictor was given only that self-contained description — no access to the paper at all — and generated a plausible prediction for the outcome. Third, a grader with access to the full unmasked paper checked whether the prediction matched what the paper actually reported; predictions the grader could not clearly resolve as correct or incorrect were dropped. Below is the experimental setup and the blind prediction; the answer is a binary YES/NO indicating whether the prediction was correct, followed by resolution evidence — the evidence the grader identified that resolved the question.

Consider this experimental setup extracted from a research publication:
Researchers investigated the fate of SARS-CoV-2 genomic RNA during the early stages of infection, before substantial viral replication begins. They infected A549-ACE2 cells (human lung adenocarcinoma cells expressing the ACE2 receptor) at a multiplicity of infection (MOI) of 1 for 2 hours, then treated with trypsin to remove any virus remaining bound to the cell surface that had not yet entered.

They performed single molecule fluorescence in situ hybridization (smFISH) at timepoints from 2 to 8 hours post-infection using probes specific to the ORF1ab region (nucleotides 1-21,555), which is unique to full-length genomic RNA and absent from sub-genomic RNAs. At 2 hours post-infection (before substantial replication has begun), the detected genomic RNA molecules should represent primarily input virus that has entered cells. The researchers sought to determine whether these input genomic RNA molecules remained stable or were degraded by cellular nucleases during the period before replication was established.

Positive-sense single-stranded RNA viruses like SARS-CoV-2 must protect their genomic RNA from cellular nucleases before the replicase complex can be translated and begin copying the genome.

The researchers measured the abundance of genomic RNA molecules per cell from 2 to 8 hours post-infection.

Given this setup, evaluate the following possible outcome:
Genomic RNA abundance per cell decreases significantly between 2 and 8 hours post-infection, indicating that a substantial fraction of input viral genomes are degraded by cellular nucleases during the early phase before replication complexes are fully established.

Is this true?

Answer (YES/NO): NO